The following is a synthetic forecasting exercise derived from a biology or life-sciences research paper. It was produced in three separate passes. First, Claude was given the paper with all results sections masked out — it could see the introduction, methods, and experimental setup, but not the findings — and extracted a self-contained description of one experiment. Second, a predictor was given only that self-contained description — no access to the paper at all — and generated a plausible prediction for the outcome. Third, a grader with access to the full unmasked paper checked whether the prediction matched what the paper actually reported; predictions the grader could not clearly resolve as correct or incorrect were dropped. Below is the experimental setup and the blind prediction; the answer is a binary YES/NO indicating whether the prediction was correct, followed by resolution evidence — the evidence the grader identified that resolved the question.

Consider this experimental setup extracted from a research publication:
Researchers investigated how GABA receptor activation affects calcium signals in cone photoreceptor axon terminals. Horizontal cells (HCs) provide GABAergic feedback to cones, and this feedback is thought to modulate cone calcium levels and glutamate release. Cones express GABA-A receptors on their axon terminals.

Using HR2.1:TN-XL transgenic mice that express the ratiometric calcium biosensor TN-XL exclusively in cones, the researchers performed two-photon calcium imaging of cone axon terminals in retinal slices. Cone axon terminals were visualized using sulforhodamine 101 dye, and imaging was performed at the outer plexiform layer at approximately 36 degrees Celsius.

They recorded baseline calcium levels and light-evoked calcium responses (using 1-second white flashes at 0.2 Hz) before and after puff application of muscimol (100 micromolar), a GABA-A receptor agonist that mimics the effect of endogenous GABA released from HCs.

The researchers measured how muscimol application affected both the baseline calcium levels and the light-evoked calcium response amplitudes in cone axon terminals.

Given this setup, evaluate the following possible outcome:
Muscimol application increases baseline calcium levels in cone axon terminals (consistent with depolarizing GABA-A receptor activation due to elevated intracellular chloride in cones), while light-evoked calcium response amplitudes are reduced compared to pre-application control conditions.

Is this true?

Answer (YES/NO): NO